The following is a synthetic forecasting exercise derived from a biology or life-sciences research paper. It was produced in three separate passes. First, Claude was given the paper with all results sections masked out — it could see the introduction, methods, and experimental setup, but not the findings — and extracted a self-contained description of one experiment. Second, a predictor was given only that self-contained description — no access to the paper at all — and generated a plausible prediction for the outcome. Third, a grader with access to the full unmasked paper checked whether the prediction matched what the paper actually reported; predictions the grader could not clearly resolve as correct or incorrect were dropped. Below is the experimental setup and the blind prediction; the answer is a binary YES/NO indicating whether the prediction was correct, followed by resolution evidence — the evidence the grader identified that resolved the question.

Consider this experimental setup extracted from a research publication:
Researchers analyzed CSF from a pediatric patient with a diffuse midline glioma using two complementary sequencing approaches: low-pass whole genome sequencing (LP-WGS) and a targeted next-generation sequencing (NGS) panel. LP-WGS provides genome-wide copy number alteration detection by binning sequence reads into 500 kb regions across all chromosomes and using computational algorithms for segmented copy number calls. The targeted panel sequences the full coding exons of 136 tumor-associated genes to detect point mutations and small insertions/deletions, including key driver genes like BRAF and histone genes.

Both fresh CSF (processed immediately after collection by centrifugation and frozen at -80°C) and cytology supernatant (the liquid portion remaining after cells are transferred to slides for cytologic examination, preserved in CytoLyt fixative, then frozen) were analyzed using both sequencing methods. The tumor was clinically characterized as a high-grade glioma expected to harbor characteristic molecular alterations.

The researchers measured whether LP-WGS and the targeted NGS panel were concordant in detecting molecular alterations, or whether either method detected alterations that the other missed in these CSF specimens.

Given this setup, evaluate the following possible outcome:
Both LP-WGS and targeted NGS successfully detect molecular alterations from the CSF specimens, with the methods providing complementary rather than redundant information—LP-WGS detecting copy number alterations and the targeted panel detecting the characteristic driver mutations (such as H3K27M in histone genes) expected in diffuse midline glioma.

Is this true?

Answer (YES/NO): NO